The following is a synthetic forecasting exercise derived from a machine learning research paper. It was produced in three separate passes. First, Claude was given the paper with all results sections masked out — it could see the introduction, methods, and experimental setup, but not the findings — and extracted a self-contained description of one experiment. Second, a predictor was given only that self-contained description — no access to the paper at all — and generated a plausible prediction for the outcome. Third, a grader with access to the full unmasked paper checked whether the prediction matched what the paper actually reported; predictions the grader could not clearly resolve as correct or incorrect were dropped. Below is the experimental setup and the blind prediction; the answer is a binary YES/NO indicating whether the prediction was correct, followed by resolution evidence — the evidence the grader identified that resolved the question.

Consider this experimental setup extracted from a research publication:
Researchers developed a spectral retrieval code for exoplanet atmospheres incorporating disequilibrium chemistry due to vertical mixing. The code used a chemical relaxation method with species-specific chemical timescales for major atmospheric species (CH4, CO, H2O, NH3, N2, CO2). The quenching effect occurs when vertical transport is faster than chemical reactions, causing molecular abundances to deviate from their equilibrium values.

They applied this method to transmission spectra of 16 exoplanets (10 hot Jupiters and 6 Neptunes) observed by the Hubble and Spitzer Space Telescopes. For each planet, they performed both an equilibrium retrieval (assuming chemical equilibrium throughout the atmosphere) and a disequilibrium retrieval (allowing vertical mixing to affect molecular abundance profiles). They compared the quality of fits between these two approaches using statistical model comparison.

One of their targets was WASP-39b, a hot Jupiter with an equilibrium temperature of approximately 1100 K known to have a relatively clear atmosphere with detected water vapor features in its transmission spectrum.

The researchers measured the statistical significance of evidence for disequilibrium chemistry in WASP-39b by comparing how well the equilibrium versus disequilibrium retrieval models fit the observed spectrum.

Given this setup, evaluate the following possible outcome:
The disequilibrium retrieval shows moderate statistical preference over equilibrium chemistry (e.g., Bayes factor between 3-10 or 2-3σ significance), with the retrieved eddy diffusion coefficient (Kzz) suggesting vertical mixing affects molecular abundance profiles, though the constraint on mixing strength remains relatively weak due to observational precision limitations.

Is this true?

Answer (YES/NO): YES